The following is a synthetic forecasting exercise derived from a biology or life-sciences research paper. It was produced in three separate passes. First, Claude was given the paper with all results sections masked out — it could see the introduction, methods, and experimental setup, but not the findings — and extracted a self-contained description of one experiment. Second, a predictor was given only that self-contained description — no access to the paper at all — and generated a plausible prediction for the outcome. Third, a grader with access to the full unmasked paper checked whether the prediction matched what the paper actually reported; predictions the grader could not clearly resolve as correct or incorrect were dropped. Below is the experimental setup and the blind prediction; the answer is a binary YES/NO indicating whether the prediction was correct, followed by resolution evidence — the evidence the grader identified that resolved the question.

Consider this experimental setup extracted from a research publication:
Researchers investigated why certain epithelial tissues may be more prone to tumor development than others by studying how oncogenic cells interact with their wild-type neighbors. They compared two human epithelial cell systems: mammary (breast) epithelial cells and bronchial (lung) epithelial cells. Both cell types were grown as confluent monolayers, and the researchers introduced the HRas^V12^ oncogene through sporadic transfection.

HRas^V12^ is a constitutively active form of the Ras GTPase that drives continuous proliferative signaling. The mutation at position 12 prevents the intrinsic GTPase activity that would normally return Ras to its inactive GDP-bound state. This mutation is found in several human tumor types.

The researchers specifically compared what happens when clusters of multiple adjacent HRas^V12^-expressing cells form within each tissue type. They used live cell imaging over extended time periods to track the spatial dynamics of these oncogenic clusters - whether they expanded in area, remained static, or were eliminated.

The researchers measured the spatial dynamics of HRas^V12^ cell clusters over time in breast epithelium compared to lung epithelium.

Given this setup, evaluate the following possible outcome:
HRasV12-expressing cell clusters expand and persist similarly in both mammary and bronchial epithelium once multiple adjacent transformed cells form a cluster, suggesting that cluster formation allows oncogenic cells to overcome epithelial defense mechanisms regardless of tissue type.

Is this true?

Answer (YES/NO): NO